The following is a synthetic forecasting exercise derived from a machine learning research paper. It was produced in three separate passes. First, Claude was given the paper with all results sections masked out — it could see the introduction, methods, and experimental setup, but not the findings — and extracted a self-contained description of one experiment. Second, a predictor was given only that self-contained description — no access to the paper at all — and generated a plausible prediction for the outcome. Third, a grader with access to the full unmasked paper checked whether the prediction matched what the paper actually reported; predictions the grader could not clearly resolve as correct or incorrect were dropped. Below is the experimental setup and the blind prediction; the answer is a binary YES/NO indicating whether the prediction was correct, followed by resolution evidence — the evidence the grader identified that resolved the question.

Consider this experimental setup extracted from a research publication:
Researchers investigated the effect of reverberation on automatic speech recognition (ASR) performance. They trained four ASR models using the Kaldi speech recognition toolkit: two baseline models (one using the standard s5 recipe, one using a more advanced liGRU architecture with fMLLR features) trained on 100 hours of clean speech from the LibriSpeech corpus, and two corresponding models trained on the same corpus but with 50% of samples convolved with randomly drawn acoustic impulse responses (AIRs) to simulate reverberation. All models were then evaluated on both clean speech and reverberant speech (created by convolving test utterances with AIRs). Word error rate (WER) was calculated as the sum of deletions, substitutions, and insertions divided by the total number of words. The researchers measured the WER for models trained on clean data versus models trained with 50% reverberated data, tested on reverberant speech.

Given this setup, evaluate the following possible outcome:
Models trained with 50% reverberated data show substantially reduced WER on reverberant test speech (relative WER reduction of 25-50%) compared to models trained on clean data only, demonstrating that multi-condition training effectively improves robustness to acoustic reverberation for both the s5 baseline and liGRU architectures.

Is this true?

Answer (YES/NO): NO